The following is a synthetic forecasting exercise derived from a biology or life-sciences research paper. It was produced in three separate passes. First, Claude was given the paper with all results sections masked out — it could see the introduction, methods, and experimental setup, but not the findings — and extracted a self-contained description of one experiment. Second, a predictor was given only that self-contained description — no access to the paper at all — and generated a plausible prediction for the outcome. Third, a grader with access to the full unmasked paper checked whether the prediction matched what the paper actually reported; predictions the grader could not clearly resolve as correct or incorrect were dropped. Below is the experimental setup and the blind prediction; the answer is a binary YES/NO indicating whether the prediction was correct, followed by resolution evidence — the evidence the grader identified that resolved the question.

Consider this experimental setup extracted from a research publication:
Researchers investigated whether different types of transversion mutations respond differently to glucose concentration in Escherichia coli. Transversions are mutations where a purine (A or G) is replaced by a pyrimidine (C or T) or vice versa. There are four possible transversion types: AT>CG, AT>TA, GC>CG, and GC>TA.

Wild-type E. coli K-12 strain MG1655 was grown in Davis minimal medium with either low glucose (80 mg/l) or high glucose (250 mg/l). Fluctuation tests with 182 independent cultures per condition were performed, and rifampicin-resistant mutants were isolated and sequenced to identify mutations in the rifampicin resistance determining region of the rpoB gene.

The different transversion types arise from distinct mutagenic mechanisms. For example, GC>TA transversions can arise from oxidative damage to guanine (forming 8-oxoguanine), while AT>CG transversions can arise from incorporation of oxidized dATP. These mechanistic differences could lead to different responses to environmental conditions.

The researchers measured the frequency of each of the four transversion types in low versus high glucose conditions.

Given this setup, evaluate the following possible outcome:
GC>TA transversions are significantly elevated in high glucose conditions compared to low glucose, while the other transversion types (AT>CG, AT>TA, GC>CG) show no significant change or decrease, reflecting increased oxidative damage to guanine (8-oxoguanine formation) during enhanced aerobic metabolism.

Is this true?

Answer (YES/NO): NO